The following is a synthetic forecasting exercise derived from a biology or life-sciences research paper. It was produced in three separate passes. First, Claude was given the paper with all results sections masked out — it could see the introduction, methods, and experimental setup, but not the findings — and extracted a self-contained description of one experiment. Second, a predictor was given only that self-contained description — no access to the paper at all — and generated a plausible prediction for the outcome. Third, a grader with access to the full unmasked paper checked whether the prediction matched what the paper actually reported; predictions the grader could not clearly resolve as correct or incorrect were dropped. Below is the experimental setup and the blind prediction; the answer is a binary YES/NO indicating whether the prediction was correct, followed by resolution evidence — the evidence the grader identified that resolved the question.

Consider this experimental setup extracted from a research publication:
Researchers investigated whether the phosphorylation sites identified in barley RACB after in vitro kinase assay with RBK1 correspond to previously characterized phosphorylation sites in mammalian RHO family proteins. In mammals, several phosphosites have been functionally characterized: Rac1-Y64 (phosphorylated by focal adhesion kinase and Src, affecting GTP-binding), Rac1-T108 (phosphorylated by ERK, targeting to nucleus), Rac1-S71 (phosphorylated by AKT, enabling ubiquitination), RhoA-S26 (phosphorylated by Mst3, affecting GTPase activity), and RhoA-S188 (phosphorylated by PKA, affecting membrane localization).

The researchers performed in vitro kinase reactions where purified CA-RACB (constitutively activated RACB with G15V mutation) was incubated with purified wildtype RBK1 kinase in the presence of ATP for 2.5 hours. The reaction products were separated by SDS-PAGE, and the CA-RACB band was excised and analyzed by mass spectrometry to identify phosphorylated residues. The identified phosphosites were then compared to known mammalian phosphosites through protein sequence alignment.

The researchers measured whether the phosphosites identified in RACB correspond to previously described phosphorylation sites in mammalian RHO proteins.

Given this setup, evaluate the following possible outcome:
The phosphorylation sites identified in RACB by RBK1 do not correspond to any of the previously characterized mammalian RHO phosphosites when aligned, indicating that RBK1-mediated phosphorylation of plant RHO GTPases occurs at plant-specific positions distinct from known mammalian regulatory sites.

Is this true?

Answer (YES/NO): YES